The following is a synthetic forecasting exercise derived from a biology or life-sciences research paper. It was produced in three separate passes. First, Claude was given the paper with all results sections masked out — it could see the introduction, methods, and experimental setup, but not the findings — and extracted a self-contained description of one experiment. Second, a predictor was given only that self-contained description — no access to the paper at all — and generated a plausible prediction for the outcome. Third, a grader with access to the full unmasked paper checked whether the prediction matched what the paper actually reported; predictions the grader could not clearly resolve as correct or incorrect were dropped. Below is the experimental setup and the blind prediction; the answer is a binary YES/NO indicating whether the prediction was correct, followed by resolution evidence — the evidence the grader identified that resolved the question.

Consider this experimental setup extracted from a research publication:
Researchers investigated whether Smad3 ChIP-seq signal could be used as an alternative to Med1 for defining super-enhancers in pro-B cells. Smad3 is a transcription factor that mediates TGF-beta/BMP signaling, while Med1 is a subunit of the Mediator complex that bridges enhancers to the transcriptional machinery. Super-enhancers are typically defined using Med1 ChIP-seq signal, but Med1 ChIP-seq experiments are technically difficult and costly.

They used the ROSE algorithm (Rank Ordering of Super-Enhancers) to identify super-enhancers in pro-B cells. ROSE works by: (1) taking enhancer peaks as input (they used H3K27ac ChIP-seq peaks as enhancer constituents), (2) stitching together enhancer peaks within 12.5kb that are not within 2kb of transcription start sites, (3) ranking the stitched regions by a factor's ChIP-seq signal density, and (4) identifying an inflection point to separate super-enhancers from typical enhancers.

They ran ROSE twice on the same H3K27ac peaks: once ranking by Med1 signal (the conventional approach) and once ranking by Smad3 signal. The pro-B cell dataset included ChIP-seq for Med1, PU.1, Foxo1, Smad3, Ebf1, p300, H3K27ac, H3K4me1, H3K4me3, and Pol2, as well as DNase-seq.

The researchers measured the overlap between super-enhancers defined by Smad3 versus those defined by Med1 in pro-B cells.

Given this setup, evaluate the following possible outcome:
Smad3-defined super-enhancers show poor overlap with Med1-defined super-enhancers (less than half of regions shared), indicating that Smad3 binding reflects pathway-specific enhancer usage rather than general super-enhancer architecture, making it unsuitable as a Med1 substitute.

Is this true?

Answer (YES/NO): NO